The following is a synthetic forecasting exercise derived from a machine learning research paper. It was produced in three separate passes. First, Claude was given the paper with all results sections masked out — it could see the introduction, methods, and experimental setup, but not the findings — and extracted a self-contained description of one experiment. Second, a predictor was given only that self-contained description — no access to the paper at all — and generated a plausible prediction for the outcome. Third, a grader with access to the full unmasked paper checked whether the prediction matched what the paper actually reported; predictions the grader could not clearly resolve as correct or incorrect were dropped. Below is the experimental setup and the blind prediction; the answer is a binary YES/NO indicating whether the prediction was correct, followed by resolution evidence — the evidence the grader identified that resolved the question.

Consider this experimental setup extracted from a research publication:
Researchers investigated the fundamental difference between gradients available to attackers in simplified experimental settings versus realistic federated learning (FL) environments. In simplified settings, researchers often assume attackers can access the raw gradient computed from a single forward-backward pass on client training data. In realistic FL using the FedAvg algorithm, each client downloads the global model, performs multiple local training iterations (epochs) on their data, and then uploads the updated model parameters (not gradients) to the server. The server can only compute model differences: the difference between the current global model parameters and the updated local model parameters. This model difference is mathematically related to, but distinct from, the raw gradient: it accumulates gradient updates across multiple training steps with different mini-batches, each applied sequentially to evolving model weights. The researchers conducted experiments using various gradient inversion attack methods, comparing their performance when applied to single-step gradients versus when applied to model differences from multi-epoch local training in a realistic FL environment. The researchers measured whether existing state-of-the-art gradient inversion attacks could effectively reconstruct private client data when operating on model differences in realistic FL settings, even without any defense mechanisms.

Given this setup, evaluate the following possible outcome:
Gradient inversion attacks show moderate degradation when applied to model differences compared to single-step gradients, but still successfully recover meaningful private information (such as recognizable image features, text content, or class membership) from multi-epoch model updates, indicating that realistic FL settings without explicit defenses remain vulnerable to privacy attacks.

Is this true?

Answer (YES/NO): NO